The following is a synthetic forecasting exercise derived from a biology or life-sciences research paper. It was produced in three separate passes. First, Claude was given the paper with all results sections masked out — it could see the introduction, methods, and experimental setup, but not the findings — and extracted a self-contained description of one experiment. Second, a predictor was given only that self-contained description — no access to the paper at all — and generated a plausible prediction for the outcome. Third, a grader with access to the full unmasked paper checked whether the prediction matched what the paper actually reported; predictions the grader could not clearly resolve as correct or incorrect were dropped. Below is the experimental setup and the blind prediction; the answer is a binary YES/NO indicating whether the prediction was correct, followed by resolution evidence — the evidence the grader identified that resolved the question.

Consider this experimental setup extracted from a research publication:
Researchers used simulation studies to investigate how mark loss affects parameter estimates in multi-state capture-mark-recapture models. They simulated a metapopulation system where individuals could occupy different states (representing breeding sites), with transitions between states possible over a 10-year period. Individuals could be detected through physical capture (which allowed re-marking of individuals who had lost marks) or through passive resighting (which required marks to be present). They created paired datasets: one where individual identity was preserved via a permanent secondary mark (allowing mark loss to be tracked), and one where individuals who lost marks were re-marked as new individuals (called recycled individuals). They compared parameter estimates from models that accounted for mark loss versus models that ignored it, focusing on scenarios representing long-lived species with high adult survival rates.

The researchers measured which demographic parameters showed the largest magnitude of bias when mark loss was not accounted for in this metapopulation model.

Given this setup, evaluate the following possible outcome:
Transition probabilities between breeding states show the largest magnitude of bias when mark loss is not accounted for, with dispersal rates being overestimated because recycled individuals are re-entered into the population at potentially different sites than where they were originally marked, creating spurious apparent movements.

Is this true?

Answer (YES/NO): NO